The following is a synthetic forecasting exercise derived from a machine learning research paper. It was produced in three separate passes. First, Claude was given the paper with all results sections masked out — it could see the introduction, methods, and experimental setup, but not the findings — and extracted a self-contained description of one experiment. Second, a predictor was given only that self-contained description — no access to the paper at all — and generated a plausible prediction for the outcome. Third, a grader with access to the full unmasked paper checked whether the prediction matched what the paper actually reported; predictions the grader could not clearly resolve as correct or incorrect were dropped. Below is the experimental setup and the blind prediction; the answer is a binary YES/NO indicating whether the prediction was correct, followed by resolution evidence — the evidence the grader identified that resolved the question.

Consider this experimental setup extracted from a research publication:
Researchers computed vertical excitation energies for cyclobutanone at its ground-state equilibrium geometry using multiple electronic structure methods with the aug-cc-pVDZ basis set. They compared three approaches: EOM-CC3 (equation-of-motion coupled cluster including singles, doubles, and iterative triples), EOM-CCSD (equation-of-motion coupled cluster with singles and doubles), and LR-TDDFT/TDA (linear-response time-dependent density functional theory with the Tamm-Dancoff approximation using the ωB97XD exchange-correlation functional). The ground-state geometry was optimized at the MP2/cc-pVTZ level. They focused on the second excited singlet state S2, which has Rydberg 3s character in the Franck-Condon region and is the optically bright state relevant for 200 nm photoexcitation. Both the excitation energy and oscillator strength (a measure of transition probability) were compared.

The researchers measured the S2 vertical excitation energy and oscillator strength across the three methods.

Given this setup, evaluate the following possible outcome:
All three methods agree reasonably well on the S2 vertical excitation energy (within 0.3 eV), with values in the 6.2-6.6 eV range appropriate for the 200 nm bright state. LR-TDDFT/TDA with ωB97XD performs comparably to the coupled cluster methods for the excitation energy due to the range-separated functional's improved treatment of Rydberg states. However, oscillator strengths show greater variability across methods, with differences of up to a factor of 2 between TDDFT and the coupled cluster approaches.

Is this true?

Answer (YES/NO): NO